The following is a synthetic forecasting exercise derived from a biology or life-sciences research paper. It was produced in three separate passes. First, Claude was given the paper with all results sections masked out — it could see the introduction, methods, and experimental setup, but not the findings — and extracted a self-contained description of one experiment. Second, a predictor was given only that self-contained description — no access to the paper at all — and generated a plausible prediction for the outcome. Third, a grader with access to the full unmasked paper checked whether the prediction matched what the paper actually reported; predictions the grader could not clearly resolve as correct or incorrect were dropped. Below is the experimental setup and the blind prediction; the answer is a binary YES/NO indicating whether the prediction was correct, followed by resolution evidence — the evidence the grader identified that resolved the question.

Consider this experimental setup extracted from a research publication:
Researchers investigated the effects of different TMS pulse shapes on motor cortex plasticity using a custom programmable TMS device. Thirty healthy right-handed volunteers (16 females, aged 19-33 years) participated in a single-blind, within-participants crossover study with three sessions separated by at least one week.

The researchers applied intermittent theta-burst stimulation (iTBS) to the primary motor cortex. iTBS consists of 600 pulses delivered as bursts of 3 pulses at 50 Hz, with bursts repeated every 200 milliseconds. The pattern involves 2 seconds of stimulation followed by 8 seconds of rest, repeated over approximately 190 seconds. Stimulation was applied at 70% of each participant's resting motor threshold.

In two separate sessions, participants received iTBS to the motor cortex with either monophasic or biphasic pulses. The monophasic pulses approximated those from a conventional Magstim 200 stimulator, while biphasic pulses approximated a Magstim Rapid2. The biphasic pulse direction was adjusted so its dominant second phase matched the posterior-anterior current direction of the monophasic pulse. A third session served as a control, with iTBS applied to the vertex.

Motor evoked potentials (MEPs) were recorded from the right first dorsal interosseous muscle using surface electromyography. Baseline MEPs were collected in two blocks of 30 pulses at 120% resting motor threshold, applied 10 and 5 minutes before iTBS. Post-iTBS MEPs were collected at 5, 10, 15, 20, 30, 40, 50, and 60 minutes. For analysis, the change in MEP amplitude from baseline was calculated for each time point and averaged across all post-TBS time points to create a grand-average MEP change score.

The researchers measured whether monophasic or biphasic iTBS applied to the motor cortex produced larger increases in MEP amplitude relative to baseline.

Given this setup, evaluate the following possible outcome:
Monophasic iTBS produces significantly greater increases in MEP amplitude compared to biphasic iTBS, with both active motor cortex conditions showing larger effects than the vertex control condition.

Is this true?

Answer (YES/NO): NO